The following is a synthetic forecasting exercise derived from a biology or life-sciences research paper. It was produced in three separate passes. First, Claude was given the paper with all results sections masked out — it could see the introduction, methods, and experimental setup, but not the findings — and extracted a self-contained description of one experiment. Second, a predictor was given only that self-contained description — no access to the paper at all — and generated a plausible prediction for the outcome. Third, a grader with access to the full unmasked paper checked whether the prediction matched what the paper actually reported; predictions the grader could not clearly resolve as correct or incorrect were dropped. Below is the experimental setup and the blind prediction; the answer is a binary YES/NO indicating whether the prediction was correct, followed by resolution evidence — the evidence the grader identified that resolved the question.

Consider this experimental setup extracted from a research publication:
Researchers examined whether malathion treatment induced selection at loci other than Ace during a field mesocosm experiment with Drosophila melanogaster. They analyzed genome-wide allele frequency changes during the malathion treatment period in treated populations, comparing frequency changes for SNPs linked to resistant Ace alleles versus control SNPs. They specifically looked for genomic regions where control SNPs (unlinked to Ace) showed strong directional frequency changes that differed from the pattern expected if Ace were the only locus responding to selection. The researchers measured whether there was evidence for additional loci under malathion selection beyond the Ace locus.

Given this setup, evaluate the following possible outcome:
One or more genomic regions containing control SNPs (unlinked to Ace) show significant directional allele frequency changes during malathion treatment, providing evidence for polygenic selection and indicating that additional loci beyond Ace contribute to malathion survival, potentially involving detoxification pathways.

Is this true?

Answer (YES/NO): YES